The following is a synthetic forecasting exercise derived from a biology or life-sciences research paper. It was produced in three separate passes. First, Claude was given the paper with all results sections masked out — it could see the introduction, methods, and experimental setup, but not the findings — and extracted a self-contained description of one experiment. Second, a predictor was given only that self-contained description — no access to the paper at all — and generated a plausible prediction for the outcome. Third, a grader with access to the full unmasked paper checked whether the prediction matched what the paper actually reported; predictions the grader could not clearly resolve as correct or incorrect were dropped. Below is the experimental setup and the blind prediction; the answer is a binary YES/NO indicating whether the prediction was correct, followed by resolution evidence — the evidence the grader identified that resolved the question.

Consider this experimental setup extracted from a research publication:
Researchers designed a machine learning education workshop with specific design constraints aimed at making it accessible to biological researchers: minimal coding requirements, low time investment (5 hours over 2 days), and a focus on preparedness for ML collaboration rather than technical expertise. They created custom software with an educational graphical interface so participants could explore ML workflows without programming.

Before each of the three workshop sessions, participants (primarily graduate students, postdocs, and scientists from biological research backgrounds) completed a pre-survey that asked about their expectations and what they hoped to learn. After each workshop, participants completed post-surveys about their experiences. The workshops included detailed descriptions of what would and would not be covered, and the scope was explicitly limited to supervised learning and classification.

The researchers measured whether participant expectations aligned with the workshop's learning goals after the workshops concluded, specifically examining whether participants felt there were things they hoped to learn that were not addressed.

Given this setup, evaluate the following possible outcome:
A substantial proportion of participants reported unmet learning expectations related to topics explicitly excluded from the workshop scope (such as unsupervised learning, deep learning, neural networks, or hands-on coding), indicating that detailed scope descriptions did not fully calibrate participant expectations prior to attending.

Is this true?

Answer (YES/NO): NO